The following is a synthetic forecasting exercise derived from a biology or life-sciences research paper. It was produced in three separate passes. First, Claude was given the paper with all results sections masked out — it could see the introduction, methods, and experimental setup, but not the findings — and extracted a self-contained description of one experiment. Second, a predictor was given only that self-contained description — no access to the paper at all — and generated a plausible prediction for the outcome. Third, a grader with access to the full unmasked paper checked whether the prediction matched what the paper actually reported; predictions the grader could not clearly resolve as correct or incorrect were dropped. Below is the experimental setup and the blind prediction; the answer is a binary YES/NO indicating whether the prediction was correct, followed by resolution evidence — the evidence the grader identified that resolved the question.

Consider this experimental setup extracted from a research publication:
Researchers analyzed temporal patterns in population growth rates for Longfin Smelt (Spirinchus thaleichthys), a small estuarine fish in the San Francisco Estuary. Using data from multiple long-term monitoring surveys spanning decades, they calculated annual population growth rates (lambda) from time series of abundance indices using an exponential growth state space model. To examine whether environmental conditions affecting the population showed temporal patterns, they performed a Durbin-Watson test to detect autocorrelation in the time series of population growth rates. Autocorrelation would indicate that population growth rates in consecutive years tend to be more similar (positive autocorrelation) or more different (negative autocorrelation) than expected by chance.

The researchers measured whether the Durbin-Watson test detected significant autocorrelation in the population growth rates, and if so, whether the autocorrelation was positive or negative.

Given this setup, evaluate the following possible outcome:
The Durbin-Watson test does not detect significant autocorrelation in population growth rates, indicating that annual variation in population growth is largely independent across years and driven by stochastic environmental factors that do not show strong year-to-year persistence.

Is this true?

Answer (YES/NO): NO